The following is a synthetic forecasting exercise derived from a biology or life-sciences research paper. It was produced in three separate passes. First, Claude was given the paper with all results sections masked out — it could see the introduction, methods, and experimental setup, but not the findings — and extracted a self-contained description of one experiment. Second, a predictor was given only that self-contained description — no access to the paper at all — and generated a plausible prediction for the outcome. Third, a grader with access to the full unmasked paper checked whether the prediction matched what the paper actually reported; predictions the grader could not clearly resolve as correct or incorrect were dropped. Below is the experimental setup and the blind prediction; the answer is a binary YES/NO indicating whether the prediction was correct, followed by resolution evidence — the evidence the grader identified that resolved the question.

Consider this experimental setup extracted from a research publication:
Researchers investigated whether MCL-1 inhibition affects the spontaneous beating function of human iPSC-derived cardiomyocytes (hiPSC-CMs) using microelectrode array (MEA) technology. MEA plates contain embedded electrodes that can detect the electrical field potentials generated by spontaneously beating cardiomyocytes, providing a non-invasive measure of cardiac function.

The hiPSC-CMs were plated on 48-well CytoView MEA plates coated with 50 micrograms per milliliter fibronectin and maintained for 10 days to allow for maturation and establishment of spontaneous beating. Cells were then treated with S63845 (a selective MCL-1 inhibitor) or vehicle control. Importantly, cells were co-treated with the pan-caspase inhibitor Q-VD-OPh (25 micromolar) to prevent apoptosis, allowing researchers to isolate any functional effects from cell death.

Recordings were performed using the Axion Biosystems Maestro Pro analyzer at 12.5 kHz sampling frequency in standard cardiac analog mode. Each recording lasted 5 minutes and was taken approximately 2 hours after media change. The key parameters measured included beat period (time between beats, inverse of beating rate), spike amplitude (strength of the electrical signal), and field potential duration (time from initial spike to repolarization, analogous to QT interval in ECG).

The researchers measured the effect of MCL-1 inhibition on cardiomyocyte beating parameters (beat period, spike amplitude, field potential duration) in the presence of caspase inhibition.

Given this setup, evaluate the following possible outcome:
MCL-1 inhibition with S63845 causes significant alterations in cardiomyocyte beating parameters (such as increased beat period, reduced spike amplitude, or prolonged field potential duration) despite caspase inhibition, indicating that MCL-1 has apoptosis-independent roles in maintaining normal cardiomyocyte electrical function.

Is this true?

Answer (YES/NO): YES